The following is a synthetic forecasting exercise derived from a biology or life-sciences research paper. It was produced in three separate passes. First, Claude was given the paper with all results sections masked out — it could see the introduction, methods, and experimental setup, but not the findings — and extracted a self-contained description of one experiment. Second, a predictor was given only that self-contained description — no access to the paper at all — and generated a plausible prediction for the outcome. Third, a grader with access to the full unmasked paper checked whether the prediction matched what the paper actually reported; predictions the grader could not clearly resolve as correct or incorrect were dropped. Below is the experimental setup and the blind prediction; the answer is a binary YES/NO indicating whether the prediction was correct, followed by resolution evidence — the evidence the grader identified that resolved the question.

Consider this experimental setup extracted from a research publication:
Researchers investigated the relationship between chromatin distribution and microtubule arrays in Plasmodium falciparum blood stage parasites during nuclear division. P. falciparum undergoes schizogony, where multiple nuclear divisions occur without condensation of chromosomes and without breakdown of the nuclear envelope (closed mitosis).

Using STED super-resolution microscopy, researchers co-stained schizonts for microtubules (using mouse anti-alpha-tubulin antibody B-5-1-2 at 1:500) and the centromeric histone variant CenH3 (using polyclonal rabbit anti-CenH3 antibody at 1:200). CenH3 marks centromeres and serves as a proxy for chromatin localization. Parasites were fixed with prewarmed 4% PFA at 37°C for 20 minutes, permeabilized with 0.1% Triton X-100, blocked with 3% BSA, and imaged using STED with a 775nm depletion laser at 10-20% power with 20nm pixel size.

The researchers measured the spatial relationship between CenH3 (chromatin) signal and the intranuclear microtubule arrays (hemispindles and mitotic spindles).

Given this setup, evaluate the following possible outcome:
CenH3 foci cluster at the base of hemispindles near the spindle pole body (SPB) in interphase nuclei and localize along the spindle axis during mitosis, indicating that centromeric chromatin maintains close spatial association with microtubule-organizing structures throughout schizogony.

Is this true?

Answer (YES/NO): NO